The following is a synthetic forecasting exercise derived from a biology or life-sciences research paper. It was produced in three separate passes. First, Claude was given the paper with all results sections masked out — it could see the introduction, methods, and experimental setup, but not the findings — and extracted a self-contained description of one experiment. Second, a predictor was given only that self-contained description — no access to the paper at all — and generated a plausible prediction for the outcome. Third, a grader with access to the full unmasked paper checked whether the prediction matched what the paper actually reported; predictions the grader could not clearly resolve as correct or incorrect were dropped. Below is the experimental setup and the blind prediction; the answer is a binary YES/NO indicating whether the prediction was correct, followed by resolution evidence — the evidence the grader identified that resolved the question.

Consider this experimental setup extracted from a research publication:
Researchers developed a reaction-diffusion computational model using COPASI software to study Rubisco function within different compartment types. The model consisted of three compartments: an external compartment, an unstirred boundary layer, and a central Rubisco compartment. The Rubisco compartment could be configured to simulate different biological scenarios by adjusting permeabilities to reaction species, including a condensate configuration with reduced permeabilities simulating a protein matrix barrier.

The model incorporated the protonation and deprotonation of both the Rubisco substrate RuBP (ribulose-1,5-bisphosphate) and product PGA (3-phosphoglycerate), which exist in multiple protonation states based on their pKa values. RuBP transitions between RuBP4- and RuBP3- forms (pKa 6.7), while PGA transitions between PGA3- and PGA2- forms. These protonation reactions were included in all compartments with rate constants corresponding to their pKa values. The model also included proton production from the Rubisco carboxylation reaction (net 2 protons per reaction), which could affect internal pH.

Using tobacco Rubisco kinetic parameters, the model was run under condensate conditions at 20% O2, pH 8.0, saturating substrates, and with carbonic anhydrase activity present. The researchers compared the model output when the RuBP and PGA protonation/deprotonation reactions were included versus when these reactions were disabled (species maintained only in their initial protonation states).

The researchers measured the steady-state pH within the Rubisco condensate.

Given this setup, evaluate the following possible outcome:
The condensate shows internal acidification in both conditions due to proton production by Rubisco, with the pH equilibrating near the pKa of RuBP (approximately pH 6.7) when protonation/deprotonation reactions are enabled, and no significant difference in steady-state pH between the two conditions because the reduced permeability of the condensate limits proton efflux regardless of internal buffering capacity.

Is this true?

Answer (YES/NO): NO